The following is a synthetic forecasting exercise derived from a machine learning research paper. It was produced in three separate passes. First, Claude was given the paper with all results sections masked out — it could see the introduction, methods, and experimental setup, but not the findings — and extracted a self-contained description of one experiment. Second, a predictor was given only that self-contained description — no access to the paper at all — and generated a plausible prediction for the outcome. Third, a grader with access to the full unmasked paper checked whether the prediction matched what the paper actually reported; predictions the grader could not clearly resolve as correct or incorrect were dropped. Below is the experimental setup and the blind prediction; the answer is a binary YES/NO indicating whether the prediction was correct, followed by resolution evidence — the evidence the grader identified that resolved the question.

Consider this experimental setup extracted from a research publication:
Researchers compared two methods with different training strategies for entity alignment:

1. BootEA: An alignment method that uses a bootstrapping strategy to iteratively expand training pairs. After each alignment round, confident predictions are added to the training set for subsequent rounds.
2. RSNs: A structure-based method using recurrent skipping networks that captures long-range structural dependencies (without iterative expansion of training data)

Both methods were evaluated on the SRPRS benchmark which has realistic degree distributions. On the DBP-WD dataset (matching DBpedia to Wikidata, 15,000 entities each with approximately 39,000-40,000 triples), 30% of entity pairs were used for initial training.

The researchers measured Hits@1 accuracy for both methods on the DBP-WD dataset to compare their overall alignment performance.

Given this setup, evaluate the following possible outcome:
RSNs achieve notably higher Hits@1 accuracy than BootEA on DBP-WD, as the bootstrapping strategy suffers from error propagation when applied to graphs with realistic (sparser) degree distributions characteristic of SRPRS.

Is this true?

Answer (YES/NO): YES